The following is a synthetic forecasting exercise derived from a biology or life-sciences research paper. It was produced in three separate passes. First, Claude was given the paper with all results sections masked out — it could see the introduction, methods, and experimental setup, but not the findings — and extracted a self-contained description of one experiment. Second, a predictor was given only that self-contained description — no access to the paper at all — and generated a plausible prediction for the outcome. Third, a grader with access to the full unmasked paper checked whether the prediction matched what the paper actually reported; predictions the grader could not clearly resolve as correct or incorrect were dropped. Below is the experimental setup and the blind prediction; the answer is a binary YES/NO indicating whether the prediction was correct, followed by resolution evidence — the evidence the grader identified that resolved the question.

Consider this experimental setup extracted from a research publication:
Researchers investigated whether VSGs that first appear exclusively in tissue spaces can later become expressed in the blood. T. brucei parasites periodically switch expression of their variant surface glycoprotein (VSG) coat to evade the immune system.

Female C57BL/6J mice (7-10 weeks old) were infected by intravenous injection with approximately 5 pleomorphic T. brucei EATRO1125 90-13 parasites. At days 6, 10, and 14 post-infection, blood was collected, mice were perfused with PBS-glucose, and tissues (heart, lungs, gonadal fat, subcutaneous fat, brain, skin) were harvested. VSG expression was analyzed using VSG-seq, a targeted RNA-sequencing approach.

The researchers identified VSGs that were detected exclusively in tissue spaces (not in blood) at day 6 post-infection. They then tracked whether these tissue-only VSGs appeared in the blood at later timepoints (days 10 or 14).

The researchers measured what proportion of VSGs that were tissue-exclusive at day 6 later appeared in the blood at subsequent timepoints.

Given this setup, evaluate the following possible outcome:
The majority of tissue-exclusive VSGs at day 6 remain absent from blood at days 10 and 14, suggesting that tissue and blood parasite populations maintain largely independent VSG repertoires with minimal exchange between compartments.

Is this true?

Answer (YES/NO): NO